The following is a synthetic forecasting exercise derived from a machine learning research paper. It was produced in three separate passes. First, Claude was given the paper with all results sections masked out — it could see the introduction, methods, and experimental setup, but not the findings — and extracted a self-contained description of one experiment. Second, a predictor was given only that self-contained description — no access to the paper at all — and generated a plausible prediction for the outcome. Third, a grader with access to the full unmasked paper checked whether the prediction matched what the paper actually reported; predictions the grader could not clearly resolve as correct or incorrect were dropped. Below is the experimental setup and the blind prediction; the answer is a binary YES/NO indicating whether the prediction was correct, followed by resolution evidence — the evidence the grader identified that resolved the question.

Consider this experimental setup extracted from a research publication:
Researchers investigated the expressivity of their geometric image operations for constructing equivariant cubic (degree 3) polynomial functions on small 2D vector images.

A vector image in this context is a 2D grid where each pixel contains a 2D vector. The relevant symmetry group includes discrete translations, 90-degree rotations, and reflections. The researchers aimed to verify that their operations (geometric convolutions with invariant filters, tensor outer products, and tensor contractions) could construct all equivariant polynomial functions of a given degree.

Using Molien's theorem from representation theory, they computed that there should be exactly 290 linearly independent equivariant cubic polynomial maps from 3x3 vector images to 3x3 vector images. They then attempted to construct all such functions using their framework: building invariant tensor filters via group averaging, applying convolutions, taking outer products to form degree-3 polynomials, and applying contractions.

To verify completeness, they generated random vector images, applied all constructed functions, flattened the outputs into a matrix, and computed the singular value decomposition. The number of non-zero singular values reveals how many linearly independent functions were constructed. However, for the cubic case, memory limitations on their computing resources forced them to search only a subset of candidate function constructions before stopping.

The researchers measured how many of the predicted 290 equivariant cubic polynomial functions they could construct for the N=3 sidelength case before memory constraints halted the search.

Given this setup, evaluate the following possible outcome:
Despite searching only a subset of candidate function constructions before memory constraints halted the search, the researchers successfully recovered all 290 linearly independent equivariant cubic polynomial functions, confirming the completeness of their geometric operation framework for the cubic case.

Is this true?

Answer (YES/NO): NO